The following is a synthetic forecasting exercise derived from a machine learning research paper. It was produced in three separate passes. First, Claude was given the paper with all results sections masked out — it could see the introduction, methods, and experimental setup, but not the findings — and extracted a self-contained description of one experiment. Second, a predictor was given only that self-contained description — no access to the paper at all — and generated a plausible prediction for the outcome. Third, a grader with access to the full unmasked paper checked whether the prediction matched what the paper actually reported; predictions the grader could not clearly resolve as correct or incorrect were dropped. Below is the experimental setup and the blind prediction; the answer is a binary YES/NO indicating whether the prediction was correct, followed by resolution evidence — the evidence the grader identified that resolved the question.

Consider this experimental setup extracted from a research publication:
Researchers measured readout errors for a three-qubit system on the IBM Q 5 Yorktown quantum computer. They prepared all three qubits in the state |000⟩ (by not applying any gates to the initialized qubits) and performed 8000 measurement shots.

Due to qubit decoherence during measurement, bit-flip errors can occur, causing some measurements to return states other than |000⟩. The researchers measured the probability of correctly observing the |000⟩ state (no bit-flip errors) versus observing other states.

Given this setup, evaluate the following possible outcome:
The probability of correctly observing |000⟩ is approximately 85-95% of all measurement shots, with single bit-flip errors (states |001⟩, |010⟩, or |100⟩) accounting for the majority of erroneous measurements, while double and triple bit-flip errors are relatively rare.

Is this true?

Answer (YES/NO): NO